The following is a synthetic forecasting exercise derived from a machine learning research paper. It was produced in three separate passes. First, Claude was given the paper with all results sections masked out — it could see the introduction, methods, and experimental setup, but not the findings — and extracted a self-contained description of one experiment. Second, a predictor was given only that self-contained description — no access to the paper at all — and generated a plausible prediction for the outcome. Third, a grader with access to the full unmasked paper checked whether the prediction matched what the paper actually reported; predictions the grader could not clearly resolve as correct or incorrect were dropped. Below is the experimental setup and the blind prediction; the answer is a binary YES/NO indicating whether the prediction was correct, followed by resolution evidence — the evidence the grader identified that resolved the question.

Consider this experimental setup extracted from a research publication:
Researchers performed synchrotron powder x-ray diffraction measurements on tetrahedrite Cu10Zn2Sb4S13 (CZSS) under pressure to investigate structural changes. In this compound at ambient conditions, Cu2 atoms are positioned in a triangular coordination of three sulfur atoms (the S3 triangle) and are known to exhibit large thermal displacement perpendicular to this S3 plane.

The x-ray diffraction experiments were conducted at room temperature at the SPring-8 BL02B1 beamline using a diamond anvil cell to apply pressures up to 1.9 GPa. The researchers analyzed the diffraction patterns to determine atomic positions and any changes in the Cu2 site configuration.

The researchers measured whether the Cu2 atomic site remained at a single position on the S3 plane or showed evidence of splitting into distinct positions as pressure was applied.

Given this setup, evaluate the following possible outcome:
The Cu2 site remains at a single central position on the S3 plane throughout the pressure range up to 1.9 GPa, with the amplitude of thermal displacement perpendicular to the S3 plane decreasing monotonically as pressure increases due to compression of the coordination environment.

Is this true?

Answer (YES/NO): NO